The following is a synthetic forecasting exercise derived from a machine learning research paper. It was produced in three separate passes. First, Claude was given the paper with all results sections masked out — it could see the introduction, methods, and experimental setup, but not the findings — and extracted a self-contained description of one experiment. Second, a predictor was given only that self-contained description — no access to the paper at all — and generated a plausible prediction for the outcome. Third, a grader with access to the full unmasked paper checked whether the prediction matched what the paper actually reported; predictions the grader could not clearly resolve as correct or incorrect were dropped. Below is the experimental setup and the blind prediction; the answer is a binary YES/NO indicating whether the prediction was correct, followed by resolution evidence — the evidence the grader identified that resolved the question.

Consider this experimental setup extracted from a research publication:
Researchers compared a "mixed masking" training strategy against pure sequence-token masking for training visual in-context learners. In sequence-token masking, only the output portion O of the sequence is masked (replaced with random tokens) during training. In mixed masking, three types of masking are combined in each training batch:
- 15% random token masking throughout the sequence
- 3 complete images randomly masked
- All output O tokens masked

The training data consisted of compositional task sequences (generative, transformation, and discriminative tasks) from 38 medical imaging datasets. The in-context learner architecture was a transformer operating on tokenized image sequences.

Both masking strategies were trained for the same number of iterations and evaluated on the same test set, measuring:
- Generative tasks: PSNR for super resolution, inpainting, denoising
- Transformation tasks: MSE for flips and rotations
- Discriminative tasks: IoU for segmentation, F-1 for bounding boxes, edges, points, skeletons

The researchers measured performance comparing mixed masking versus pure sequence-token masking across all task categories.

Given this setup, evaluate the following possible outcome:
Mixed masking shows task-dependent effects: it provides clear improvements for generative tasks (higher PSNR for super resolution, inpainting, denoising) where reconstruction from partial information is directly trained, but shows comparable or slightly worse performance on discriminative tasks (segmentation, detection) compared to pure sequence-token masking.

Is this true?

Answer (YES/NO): NO